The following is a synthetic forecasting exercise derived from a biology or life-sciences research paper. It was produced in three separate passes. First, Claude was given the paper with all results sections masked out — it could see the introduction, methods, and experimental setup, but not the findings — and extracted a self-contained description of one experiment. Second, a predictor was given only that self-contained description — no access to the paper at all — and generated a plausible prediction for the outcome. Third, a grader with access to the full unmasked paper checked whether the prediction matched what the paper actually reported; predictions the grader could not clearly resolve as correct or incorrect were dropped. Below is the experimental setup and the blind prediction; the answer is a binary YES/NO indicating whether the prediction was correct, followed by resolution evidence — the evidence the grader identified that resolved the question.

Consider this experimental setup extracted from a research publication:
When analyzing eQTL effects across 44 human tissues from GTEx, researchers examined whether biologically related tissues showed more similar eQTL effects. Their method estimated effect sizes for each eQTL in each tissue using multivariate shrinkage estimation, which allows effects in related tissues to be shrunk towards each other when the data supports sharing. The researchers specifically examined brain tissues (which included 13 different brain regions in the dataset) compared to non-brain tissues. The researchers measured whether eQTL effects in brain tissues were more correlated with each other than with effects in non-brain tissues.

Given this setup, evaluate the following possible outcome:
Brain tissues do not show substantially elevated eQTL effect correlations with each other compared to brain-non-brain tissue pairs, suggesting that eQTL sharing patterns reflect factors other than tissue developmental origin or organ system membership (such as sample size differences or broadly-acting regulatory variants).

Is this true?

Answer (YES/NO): NO